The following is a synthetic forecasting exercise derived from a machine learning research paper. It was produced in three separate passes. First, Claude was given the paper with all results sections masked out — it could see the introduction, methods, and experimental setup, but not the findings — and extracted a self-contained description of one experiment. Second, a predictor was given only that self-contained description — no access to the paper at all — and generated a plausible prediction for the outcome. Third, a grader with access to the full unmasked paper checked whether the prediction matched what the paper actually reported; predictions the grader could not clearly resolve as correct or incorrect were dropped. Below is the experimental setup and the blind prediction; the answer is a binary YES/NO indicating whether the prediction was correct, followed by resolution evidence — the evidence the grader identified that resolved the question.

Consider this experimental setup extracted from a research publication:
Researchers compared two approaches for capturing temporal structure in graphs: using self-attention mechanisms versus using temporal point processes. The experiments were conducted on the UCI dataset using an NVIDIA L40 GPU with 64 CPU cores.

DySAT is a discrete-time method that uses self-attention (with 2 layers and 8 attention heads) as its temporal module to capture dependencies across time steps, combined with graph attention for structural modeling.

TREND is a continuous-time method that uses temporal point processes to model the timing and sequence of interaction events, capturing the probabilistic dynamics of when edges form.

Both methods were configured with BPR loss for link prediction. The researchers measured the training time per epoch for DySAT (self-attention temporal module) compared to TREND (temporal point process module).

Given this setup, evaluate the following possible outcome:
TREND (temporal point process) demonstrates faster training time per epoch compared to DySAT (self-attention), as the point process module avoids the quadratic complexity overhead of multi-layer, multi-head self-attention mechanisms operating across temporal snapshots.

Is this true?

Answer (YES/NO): YES